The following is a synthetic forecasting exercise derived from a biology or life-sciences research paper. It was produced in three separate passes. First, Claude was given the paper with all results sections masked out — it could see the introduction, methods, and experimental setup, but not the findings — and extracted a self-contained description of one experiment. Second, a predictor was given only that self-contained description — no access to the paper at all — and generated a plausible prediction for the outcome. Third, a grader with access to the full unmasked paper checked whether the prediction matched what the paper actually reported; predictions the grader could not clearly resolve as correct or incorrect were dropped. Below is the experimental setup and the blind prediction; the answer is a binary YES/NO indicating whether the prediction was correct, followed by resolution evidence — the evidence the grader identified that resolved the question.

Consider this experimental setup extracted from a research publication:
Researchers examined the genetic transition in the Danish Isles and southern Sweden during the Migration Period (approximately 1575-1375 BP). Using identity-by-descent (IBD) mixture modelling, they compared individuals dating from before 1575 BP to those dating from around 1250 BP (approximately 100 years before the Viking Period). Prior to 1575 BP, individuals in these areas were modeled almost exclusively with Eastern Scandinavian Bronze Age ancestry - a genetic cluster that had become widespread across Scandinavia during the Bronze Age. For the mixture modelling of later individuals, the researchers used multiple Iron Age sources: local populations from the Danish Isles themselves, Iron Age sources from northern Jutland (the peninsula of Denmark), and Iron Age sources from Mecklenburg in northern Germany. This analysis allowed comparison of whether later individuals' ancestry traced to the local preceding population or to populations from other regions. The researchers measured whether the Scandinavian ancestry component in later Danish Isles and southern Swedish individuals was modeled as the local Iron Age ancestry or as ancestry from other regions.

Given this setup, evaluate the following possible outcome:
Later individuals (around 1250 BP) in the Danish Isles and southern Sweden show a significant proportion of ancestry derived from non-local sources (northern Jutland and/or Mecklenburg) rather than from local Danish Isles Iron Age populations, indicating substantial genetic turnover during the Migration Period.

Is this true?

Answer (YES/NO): YES